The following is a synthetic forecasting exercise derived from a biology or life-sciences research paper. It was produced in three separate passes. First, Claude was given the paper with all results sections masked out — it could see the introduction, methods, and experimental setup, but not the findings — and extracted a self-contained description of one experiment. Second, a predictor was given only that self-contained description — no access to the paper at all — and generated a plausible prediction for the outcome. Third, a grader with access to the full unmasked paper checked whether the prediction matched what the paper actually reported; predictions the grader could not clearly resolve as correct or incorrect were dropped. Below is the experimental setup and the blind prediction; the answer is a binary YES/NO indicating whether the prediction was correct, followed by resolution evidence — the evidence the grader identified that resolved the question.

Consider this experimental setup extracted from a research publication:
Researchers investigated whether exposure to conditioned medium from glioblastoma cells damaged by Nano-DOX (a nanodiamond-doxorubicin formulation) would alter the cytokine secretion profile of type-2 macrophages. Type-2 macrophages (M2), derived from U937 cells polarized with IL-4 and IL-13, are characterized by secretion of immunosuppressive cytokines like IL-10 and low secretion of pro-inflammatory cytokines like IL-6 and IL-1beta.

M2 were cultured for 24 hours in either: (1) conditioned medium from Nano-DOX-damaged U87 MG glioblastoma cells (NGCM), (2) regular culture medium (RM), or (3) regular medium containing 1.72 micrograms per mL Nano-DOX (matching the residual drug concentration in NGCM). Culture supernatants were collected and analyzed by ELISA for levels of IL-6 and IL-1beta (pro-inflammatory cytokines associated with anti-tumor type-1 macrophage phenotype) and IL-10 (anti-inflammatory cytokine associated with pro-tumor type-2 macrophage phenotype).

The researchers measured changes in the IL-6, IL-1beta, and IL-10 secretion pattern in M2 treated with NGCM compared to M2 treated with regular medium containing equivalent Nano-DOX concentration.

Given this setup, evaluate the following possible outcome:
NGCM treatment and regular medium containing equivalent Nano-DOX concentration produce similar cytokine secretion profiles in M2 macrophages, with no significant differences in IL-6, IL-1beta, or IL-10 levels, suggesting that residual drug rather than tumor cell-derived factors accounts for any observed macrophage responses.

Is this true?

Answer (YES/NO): NO